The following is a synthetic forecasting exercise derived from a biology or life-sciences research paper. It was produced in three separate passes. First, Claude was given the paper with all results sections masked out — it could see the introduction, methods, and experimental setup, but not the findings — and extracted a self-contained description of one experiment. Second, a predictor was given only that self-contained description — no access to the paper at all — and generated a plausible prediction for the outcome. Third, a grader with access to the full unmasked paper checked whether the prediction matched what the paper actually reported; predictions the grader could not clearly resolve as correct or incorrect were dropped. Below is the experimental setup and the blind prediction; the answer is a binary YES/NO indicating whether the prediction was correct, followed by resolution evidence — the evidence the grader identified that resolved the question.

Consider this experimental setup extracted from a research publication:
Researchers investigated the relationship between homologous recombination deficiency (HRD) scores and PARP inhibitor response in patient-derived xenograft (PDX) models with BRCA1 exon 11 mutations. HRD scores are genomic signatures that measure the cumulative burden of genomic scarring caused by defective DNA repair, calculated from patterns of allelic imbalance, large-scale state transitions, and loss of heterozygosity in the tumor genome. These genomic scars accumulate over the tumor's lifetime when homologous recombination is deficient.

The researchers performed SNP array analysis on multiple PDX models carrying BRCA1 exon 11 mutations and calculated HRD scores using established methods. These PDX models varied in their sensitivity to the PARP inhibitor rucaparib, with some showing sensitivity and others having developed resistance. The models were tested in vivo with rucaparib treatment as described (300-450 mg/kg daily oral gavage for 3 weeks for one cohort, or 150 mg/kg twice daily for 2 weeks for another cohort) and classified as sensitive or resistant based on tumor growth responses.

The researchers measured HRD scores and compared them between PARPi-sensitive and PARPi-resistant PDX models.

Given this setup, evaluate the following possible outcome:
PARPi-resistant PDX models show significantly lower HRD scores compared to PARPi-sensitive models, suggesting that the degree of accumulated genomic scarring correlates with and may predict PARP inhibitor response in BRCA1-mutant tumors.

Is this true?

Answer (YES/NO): NO